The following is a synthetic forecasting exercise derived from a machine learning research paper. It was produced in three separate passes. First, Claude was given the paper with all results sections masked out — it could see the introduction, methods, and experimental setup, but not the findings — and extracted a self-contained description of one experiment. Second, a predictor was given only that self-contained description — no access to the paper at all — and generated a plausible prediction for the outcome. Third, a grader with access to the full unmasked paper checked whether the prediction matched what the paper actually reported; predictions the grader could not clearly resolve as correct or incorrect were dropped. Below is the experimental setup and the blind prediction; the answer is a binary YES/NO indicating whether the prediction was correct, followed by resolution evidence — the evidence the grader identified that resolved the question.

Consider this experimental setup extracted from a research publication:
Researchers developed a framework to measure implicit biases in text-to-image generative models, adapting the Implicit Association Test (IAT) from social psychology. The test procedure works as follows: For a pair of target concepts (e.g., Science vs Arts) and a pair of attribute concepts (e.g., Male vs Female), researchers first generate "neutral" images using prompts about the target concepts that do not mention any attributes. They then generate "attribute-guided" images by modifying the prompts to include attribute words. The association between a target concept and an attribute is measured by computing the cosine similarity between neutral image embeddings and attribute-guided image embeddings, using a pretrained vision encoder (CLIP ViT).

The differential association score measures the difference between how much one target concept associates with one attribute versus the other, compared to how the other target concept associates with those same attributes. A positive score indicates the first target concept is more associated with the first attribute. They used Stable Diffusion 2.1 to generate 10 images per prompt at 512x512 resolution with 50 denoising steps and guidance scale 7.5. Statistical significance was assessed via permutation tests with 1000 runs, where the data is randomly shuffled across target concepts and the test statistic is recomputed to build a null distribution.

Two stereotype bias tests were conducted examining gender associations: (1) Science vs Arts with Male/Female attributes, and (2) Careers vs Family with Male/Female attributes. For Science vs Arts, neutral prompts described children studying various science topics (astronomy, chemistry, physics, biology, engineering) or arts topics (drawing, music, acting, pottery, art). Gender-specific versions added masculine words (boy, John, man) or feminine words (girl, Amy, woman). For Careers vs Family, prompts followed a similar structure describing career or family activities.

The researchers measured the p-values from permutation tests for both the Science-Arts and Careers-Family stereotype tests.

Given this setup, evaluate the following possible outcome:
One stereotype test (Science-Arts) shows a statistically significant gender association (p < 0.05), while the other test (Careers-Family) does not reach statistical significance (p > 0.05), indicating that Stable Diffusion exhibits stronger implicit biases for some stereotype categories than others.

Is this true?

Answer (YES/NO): NO